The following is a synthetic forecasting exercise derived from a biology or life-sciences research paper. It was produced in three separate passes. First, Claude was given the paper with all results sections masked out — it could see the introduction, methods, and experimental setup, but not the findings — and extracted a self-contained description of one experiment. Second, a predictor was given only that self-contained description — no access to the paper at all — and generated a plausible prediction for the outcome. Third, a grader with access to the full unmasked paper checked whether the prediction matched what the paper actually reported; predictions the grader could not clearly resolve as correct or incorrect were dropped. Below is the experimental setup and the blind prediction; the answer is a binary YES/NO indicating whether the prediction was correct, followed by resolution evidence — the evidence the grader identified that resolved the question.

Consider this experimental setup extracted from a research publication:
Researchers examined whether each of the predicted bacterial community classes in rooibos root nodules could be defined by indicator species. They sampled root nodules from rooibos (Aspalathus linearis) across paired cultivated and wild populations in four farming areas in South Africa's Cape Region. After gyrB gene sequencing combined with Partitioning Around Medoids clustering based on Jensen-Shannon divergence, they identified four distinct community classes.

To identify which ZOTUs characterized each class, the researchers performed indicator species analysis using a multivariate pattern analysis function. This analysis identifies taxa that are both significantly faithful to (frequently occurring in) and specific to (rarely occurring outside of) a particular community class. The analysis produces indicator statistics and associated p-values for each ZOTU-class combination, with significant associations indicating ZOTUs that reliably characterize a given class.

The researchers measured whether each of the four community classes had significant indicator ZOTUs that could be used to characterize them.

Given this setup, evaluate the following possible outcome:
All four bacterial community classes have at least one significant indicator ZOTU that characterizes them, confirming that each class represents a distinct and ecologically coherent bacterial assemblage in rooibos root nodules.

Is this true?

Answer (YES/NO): NO